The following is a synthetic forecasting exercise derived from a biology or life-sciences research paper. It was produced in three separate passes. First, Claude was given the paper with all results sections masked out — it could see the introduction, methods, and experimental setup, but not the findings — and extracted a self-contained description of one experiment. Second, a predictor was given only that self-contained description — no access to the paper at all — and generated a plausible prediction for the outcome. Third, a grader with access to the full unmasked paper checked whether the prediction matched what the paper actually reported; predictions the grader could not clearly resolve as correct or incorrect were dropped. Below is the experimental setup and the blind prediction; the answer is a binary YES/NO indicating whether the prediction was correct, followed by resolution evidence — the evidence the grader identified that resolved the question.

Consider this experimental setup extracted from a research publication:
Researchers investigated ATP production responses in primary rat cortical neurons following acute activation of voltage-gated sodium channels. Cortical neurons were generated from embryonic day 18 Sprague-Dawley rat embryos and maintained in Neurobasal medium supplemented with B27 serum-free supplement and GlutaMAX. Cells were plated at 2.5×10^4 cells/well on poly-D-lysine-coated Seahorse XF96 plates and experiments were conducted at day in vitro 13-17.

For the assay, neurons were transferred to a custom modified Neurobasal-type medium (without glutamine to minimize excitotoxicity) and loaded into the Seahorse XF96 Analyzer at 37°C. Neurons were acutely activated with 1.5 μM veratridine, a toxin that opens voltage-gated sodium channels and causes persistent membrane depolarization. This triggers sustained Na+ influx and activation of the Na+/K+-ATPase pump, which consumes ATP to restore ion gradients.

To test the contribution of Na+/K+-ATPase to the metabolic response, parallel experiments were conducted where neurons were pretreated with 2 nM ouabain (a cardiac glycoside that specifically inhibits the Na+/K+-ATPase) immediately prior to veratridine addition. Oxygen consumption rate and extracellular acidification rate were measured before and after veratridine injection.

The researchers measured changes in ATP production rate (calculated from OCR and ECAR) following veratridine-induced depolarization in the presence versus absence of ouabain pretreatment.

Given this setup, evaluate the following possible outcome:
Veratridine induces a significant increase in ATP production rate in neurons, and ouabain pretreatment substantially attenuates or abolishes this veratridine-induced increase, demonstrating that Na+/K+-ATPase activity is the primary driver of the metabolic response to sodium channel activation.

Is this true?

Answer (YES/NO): NO